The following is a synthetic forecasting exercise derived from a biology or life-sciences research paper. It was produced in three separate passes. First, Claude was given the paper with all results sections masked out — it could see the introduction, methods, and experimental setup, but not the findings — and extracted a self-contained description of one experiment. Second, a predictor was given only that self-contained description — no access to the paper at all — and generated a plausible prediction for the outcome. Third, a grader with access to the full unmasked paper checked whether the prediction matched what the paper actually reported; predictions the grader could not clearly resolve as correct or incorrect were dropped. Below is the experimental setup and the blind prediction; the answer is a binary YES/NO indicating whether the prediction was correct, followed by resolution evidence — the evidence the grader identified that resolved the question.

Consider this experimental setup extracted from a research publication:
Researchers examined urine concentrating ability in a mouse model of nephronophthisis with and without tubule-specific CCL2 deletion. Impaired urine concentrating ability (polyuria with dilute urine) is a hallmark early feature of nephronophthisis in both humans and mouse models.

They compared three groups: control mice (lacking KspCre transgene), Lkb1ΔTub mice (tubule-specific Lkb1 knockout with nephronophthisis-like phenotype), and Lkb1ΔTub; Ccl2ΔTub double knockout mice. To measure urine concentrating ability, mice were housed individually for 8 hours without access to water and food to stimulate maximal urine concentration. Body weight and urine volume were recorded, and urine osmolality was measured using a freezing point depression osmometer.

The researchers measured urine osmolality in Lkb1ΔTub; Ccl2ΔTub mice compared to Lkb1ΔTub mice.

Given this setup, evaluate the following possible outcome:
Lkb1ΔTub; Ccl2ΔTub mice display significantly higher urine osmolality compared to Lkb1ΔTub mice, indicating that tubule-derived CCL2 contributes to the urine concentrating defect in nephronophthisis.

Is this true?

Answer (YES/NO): NO